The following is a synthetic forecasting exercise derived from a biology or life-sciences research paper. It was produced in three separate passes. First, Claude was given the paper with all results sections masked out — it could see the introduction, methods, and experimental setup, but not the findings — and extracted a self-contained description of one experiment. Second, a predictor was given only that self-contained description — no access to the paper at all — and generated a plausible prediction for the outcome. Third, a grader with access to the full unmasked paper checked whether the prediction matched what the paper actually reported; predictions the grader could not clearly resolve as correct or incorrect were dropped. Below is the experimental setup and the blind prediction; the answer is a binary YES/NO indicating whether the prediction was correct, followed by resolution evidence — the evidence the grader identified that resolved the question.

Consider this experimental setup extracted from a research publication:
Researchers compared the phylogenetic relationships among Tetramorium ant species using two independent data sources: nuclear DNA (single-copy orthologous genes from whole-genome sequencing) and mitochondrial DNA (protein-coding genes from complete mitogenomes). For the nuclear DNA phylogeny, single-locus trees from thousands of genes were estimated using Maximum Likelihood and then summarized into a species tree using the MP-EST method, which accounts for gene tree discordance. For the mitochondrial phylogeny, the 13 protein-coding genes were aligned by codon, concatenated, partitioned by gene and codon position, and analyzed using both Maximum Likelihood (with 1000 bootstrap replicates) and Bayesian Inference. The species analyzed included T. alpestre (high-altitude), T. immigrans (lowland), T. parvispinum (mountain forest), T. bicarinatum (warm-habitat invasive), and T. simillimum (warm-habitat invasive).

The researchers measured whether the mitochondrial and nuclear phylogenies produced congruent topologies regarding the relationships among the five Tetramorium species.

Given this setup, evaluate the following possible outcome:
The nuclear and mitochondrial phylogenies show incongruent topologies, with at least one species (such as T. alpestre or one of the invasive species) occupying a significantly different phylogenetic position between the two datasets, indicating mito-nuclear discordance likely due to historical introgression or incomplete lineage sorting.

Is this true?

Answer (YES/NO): NO